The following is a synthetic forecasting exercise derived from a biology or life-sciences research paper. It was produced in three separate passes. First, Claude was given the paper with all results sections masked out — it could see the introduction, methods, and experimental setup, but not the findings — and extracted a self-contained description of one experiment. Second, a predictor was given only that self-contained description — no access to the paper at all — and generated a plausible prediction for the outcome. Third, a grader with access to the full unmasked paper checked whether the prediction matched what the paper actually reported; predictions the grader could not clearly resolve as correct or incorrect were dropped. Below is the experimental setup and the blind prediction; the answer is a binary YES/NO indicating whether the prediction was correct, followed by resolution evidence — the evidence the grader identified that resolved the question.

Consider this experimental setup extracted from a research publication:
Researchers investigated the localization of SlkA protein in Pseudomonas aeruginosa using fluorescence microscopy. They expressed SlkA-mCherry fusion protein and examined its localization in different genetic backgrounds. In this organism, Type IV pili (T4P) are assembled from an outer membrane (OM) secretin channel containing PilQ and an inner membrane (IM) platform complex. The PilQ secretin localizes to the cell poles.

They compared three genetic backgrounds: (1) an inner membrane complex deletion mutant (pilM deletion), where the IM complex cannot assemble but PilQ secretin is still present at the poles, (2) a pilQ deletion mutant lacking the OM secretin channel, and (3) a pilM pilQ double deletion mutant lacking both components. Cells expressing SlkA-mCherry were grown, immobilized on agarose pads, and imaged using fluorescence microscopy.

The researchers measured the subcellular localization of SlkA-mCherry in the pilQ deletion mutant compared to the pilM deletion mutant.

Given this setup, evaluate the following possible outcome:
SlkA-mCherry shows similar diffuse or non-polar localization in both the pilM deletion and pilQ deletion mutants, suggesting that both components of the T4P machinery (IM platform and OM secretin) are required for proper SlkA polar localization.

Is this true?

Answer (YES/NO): NO